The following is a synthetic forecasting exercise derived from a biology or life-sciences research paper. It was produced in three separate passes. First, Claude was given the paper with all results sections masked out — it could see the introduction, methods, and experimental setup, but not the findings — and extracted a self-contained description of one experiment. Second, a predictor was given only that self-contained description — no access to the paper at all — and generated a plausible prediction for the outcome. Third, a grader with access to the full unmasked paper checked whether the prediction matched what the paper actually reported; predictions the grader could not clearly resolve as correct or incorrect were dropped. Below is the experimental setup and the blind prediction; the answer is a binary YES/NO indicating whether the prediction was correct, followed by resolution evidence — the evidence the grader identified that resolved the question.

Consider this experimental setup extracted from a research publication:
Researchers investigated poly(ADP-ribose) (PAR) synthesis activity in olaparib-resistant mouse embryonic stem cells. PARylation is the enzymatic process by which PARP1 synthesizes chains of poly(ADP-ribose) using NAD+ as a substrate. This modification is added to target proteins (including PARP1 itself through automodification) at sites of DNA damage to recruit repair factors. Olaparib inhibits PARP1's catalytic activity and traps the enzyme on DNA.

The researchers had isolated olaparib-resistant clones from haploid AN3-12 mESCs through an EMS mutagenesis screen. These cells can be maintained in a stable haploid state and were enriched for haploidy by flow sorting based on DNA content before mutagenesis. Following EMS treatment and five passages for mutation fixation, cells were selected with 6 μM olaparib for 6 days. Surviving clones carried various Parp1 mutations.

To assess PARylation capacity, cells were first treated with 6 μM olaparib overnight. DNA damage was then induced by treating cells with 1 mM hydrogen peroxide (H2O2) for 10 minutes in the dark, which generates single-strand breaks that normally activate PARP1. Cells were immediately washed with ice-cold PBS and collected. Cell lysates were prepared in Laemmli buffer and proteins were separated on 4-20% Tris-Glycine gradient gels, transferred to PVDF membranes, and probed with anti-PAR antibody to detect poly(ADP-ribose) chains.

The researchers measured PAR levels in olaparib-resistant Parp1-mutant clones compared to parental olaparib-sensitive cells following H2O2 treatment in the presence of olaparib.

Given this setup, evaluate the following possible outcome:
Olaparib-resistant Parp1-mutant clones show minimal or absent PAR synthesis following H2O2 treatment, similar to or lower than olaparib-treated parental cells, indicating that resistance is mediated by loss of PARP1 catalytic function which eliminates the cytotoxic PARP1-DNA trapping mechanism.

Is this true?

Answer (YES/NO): NO